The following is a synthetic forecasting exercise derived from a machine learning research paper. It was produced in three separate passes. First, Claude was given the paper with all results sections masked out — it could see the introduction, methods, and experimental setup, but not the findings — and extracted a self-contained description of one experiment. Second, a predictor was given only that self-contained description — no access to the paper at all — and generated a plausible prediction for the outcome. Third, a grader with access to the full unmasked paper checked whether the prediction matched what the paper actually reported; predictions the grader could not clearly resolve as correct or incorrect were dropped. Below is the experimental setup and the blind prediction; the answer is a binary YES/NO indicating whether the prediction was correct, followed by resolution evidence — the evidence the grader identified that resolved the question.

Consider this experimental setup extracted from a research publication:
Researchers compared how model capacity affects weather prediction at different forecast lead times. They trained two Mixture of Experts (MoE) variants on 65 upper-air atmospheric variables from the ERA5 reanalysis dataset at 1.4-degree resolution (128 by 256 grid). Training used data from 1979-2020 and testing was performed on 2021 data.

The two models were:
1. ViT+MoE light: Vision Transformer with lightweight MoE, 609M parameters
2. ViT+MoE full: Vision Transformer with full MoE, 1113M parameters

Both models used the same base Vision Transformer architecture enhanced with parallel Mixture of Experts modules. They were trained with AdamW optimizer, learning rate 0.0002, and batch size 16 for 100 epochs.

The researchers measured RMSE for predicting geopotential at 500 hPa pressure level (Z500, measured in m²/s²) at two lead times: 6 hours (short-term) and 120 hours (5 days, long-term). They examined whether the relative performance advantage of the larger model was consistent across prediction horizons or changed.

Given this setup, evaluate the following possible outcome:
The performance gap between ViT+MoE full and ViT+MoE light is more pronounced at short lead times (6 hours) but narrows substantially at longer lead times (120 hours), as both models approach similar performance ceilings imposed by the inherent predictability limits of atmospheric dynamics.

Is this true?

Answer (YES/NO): YES